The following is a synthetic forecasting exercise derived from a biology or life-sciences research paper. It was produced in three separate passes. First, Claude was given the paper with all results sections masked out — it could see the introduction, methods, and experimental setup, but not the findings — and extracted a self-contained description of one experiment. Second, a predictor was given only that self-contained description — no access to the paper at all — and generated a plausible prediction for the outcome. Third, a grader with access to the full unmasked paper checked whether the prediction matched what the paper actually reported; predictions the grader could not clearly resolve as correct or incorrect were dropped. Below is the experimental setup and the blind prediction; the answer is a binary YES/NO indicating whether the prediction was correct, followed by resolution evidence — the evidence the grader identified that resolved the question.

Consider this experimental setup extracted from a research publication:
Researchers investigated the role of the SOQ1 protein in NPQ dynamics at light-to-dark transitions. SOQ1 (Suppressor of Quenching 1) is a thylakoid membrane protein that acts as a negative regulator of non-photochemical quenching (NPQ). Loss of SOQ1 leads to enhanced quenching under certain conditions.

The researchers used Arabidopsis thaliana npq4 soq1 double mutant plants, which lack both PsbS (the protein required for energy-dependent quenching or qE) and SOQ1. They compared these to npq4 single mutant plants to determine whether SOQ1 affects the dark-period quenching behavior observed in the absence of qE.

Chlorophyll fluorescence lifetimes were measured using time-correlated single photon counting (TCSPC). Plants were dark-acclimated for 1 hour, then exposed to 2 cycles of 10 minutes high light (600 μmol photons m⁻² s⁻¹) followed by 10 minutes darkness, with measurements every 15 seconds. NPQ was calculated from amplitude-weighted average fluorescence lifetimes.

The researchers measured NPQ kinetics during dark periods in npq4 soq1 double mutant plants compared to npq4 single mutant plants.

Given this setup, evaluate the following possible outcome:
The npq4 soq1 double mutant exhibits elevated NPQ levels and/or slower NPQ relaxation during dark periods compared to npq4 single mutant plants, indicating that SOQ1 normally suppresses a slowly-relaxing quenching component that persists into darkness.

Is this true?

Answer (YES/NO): NO